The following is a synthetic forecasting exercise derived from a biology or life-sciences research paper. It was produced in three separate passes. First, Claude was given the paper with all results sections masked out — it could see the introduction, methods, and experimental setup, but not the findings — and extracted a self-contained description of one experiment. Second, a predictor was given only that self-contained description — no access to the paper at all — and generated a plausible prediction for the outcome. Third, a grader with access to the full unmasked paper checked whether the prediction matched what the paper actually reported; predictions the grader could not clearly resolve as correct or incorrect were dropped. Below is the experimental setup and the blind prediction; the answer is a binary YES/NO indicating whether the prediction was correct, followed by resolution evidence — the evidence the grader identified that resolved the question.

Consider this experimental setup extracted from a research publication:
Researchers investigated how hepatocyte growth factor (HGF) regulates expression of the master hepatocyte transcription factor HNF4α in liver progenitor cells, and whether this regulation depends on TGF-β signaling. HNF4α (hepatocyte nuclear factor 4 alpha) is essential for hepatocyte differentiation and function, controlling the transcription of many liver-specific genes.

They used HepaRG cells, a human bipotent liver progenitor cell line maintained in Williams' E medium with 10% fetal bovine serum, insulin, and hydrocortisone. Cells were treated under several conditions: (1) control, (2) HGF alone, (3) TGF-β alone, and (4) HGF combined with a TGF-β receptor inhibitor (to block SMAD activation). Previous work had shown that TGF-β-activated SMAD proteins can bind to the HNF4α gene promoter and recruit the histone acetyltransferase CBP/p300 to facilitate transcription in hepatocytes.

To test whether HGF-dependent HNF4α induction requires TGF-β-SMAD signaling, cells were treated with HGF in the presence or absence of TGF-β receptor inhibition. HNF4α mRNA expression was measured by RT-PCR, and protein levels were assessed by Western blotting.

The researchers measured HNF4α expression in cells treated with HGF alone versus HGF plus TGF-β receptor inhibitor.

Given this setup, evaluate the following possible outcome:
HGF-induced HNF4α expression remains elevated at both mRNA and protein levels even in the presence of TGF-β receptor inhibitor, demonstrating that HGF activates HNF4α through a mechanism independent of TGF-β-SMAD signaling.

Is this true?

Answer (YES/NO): NO